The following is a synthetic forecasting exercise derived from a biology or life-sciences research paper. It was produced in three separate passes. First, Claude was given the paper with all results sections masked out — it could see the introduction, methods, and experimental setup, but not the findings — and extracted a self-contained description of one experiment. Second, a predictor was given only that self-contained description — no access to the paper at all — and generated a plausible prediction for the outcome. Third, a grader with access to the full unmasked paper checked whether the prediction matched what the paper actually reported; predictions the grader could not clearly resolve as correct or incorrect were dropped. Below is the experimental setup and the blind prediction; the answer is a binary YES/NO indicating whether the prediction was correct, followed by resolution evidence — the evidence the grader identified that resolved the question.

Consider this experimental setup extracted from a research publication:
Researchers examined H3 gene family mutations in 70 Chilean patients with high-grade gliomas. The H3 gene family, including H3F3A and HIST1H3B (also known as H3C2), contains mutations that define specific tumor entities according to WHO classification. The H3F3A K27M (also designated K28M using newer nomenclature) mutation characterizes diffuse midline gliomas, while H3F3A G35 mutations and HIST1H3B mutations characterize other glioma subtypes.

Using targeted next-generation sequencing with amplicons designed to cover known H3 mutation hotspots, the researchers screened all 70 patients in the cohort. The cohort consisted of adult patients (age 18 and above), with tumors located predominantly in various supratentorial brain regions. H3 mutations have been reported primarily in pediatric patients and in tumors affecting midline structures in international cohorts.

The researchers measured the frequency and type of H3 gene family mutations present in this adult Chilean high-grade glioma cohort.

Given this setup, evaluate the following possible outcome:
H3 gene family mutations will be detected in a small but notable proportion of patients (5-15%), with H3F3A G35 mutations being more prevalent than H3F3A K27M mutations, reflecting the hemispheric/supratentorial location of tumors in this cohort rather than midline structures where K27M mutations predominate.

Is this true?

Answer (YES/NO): NO